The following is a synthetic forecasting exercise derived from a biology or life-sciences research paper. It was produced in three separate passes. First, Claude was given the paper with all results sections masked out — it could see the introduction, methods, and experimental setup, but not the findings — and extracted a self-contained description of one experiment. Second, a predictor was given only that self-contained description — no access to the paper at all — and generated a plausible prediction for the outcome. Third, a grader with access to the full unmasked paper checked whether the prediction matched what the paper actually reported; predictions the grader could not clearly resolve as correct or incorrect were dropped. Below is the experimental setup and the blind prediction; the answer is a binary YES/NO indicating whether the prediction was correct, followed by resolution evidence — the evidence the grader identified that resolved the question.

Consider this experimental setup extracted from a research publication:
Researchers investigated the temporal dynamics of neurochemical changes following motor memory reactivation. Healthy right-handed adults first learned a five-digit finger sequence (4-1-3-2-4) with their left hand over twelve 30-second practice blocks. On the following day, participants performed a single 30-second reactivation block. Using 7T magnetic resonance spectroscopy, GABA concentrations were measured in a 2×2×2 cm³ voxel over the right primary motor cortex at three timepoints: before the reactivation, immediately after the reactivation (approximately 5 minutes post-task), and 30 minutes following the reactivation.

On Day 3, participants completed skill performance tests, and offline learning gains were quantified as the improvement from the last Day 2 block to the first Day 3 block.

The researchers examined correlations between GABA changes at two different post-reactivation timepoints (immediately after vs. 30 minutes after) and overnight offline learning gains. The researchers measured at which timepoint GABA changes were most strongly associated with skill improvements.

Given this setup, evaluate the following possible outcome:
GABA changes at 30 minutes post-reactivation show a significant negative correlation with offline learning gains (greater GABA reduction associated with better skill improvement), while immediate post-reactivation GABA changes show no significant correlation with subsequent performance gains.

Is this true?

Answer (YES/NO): NO